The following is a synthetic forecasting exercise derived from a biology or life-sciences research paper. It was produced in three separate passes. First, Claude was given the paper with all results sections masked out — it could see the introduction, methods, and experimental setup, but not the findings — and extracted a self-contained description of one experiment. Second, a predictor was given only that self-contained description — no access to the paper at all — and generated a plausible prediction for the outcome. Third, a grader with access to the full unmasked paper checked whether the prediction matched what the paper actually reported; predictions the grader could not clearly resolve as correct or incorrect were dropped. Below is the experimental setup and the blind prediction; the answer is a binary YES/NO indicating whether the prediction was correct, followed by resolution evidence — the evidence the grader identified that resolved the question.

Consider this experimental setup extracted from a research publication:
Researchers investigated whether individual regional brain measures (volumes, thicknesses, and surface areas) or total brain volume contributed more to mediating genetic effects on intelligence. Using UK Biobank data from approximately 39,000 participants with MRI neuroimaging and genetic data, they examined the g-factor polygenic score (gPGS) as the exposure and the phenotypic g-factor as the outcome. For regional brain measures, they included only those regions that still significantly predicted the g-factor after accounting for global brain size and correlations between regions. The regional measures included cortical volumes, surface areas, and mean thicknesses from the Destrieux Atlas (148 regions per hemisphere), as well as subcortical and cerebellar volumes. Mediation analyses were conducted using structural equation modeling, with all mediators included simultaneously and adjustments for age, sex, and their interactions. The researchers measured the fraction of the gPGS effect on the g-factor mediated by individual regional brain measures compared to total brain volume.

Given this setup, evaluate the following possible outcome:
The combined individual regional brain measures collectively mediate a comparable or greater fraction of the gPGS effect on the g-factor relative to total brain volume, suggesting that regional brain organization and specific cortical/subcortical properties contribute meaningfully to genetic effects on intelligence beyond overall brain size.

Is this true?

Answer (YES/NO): NO